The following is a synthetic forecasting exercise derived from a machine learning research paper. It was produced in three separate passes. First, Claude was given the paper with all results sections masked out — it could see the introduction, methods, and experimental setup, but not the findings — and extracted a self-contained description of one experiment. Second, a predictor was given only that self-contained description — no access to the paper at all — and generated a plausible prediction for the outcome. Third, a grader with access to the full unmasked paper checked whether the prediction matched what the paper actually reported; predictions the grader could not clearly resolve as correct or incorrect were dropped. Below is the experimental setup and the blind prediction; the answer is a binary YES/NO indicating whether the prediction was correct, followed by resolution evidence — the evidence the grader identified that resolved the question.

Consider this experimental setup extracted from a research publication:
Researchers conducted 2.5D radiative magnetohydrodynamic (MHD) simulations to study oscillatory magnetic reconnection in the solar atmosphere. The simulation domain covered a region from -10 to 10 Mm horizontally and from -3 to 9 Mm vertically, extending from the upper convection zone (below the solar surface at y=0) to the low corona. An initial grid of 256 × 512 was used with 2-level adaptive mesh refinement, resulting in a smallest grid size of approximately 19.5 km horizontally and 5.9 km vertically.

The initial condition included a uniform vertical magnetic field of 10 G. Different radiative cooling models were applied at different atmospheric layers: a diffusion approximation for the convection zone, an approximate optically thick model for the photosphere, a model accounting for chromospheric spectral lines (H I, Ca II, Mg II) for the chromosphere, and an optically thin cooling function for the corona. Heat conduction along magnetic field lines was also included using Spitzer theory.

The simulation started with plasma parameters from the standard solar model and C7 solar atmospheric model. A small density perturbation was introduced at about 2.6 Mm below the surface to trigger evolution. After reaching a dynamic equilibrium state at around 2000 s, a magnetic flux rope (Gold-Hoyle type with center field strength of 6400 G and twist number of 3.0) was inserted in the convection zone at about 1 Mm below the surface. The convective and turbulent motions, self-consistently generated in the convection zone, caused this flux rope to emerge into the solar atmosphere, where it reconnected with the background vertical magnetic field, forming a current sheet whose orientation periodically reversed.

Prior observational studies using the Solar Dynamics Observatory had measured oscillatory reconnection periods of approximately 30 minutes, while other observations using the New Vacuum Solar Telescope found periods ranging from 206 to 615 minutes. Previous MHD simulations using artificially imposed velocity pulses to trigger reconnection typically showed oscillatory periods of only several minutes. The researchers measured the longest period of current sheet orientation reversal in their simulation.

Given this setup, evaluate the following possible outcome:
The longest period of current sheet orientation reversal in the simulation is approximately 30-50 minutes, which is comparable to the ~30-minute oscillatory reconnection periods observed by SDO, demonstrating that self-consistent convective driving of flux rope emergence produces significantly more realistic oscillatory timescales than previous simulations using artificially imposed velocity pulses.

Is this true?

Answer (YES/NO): YES